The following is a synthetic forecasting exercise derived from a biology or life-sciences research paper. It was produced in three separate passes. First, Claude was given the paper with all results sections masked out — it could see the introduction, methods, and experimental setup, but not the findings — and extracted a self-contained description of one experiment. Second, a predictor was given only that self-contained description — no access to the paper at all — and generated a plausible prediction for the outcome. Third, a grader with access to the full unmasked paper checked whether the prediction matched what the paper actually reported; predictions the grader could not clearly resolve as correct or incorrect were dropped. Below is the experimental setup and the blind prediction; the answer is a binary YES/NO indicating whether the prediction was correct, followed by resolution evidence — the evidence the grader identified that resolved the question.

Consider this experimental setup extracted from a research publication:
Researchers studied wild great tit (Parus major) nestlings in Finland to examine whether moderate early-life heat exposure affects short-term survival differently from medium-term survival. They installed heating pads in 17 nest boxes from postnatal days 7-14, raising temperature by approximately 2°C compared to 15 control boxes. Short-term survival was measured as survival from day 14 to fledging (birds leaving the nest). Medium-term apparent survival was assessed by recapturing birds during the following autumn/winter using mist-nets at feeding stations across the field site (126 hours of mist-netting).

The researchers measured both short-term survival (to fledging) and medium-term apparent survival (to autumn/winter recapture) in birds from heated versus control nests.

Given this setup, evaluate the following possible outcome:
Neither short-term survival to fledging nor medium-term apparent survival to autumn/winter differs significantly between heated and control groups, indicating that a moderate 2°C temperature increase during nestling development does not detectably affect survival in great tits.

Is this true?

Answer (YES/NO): NO